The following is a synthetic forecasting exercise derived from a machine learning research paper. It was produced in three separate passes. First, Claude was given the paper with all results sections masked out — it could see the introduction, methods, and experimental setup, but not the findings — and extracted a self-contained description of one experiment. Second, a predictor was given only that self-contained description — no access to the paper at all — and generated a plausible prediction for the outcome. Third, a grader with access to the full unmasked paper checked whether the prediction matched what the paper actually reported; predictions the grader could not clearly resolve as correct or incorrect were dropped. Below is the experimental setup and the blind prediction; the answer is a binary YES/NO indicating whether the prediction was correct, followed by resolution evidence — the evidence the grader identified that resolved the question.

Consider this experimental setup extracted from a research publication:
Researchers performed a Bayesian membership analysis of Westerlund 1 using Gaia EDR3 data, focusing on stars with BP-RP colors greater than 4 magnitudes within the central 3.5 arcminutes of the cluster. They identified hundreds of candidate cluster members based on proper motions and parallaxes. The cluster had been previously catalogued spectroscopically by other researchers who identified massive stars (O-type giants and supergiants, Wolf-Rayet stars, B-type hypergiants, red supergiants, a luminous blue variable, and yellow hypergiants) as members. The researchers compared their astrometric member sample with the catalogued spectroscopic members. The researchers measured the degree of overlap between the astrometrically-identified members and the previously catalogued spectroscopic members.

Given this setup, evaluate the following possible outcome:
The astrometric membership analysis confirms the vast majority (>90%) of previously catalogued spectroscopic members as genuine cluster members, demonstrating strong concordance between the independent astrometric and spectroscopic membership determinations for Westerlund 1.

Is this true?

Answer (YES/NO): NO